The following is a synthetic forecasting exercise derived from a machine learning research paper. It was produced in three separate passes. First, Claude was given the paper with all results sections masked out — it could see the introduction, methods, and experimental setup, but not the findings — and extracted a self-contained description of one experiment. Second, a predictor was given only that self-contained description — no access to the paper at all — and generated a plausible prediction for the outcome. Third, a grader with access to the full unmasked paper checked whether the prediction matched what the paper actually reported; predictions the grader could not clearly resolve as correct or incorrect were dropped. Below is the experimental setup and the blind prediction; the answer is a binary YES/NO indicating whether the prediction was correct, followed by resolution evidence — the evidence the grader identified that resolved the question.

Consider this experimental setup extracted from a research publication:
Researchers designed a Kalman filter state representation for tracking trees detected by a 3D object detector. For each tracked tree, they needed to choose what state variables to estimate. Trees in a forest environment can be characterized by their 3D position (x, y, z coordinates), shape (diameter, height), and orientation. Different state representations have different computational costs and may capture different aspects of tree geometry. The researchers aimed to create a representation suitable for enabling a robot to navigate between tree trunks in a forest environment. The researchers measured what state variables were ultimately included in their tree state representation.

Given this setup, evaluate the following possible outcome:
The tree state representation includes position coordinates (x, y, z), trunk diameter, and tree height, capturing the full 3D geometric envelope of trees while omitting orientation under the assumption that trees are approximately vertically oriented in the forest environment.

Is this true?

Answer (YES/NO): NO